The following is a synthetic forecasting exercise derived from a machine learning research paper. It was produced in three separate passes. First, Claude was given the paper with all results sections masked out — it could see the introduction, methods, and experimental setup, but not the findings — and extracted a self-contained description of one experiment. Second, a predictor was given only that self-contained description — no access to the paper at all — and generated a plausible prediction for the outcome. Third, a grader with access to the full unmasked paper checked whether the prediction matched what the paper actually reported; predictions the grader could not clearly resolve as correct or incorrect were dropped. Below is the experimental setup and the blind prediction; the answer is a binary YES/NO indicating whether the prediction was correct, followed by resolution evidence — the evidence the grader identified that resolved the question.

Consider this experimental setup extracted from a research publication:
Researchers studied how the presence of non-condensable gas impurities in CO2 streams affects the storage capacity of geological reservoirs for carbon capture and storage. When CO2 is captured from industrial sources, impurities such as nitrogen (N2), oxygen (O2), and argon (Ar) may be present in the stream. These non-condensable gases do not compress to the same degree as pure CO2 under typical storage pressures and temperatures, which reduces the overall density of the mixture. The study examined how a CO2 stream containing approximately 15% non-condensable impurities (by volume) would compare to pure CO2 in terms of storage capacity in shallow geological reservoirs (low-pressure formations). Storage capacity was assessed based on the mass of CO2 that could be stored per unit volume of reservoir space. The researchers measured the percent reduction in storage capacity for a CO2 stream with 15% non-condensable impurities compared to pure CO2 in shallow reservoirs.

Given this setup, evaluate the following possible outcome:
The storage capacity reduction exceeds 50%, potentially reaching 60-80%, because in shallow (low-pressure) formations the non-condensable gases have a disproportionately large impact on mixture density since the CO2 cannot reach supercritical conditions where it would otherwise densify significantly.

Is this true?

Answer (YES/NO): NO